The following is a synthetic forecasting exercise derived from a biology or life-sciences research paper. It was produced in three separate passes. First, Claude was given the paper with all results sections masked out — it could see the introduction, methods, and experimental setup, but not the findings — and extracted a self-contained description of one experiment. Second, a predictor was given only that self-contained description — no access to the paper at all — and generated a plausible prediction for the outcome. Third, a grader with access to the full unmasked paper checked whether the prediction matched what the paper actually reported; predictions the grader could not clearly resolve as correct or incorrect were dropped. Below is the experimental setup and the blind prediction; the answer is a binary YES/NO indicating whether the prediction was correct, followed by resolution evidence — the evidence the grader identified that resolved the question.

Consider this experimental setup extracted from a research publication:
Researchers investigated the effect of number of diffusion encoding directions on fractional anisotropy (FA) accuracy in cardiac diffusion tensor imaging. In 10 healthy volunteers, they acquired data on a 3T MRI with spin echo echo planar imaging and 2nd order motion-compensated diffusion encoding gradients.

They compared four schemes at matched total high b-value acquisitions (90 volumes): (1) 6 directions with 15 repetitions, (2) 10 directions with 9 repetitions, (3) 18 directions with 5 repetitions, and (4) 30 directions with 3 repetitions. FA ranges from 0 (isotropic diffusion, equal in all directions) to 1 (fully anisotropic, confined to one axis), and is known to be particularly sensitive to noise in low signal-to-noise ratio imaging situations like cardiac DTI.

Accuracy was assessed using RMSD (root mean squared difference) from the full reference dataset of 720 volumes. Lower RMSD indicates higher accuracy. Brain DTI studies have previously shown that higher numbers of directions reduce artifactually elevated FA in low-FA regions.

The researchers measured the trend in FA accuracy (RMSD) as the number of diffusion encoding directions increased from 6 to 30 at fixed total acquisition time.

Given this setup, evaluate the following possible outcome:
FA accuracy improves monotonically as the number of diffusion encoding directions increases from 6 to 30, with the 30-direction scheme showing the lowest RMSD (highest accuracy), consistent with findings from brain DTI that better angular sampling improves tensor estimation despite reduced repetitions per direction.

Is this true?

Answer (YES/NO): YES